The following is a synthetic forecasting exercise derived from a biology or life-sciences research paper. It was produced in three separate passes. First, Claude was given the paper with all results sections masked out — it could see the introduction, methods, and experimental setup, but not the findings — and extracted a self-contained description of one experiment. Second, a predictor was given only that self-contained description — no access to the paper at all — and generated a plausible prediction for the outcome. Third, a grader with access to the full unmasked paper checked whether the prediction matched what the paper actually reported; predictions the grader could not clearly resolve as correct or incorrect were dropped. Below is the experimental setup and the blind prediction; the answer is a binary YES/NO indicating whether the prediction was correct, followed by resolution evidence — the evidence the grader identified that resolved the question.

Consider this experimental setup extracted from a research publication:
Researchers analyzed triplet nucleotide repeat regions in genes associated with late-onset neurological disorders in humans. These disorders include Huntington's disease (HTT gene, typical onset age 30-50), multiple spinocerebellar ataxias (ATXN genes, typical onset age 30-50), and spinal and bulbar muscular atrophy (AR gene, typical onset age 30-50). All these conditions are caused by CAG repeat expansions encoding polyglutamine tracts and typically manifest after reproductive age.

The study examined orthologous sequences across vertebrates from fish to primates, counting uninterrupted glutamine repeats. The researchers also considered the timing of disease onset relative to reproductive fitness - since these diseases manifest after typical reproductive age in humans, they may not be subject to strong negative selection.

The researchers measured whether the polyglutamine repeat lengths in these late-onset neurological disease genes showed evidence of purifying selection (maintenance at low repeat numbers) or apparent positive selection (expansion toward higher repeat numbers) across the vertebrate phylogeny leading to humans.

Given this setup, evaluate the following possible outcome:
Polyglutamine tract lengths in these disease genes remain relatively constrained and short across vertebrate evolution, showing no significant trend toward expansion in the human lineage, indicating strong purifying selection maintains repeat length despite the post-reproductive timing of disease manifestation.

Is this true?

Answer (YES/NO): NO